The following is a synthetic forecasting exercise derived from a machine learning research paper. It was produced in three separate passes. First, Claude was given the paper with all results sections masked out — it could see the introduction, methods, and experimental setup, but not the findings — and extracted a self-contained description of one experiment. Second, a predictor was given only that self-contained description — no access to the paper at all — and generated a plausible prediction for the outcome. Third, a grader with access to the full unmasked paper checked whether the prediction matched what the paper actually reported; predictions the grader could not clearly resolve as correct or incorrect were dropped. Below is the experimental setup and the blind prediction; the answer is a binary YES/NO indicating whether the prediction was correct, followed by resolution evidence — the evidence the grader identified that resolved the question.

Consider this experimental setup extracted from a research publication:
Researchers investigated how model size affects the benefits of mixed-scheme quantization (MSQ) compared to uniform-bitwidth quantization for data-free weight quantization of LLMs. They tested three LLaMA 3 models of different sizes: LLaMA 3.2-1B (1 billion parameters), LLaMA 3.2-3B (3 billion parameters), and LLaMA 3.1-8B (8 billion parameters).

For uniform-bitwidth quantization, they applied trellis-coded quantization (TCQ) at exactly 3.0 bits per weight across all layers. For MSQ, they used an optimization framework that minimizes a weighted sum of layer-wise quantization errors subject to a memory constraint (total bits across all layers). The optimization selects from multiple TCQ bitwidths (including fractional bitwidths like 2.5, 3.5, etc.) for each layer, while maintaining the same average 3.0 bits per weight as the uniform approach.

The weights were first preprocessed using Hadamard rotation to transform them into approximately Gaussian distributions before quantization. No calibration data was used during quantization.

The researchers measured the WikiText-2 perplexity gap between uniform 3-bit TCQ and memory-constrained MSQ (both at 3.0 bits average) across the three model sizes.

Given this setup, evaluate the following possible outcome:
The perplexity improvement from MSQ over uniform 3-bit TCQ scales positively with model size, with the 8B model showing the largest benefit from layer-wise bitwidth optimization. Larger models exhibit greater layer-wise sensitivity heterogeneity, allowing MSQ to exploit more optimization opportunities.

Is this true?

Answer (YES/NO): NO